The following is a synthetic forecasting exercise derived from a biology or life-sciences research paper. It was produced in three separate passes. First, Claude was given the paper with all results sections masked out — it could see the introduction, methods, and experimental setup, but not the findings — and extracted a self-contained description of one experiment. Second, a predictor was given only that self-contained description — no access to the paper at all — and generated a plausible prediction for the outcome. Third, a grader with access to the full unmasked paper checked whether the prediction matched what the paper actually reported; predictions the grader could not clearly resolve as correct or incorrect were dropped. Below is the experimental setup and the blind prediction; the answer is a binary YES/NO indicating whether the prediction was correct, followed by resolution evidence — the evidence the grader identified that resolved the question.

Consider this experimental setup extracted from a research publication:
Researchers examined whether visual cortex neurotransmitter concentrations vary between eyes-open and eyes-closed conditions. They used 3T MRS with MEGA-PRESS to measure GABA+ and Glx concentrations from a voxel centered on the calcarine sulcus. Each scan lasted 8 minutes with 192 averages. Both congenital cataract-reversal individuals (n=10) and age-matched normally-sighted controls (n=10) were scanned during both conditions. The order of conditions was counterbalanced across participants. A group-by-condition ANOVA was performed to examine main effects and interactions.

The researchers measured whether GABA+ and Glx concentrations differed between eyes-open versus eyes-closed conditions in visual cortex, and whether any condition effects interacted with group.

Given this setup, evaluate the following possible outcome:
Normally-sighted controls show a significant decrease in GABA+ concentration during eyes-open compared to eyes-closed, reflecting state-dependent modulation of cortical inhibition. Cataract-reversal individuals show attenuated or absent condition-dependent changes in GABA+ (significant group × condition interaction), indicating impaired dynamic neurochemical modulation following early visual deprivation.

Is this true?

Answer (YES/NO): NO